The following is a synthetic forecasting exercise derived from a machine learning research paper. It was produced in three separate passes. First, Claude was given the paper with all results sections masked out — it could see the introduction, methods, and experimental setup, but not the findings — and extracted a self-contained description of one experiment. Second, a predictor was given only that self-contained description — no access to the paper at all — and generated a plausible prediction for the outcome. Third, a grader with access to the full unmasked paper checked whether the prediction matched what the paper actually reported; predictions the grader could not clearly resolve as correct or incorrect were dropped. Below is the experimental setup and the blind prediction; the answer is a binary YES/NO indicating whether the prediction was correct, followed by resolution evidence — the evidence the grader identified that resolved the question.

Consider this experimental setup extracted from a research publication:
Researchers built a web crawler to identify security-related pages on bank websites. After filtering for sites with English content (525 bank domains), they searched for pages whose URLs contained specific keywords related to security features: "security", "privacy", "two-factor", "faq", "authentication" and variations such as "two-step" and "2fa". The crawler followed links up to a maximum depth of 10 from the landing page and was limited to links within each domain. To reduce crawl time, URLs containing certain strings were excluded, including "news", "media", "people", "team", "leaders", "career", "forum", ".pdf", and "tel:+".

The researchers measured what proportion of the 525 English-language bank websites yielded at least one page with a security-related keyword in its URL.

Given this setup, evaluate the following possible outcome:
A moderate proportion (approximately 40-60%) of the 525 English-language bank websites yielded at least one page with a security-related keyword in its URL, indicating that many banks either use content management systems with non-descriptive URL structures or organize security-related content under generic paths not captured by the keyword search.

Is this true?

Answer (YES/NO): NO